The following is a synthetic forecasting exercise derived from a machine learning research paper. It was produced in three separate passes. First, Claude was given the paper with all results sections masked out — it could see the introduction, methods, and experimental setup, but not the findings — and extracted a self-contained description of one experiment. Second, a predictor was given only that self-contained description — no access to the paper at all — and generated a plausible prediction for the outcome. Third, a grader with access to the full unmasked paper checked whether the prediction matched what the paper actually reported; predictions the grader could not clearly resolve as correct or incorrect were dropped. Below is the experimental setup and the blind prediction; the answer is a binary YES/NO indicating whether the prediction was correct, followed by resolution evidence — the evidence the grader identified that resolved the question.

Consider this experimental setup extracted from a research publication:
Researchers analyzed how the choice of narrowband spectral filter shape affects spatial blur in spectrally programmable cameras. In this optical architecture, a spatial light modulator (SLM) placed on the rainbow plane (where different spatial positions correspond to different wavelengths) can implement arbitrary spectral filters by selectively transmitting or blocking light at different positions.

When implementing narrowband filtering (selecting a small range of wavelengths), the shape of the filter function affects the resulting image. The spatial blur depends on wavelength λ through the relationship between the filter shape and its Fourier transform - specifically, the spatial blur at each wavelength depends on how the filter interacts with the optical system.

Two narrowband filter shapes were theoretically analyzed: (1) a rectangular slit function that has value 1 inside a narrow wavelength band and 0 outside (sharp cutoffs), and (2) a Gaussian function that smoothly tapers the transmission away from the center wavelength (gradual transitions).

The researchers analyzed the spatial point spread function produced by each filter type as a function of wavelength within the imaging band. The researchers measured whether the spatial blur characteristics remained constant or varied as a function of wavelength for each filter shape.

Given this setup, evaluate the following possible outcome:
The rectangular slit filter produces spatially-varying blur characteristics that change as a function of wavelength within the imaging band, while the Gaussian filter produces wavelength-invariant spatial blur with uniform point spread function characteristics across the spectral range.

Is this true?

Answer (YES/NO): YES